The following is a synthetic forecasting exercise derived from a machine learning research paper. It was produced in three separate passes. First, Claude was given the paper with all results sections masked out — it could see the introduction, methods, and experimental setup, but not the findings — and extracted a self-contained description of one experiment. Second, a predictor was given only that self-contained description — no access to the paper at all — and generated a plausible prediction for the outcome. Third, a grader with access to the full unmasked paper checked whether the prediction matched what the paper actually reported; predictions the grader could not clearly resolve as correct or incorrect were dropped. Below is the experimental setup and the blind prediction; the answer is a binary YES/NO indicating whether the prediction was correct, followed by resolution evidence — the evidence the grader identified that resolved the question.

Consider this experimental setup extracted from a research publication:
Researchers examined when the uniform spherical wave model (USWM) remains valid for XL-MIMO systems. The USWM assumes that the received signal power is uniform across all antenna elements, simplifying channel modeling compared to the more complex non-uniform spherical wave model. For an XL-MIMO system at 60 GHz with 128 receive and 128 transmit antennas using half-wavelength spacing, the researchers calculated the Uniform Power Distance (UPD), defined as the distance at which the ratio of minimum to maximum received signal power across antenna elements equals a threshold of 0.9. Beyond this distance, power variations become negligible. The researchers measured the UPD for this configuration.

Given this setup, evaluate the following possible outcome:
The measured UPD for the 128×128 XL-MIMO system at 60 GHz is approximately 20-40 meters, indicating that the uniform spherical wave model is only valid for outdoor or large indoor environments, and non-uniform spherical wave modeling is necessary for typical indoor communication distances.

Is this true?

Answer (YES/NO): NO